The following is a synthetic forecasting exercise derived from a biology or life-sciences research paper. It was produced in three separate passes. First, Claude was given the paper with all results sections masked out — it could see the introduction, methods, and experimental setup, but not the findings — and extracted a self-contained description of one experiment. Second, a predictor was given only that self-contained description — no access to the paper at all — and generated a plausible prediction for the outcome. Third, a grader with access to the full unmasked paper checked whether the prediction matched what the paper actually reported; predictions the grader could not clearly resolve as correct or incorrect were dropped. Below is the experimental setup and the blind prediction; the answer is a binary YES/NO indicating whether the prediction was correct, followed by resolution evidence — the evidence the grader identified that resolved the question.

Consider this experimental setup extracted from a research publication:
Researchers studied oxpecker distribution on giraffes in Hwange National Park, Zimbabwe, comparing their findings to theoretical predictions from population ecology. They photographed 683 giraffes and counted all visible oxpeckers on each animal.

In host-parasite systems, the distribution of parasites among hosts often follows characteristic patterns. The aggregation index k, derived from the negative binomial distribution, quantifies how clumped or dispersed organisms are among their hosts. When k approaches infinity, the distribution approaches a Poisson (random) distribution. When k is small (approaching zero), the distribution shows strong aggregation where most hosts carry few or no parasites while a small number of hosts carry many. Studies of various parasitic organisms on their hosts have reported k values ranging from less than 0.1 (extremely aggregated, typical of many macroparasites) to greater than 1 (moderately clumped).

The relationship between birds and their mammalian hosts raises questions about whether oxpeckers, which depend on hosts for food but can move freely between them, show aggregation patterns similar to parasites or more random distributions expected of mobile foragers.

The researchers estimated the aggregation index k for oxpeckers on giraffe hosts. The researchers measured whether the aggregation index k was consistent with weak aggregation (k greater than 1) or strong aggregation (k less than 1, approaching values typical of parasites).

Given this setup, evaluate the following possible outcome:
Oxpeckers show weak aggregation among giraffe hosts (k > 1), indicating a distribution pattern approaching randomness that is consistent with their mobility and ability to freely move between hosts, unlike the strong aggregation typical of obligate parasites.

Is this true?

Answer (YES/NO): NO